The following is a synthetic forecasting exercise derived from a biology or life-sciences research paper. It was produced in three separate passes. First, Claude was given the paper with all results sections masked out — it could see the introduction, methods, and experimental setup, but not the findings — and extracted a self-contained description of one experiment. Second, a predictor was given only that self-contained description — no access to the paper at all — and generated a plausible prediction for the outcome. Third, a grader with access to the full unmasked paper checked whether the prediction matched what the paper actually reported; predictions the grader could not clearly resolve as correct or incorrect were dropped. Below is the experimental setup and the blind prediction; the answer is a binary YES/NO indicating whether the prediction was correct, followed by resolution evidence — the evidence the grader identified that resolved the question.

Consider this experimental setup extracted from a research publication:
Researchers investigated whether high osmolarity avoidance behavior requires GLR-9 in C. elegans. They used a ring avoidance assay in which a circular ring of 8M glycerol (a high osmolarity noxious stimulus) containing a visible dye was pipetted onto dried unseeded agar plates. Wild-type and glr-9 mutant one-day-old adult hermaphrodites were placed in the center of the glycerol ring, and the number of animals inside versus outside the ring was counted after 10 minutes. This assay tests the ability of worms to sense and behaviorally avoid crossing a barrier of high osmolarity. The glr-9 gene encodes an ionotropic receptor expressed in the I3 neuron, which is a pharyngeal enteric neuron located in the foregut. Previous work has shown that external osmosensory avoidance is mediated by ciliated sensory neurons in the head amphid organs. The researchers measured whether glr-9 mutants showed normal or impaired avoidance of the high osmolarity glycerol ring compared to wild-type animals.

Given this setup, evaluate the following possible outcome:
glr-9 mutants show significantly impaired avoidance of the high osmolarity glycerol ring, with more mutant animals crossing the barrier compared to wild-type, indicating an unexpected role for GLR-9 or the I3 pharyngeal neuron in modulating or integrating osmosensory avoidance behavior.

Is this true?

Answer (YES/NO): NO